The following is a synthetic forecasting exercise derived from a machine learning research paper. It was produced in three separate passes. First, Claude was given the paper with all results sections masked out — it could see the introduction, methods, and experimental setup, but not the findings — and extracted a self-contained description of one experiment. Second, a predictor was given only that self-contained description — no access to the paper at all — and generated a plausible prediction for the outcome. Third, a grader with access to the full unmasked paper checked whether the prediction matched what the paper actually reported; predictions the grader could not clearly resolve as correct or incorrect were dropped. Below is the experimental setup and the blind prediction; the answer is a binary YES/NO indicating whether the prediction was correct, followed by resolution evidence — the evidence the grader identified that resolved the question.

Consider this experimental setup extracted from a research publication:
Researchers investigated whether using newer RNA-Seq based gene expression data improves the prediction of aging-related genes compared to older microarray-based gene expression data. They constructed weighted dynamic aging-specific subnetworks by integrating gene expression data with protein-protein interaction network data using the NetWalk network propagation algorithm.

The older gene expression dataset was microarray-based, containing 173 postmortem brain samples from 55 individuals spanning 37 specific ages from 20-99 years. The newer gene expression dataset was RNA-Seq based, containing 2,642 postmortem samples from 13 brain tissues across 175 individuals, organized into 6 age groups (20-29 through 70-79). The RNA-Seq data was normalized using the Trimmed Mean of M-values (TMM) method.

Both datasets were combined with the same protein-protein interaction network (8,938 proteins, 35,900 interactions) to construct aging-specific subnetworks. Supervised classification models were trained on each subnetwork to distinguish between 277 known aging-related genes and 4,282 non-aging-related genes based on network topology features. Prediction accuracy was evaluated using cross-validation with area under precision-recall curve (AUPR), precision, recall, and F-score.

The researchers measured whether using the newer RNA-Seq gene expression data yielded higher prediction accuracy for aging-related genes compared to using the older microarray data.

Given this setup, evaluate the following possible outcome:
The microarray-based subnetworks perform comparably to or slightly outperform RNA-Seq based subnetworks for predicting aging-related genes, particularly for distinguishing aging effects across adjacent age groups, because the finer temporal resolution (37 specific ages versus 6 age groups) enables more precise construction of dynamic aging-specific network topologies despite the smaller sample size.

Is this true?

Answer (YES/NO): NO